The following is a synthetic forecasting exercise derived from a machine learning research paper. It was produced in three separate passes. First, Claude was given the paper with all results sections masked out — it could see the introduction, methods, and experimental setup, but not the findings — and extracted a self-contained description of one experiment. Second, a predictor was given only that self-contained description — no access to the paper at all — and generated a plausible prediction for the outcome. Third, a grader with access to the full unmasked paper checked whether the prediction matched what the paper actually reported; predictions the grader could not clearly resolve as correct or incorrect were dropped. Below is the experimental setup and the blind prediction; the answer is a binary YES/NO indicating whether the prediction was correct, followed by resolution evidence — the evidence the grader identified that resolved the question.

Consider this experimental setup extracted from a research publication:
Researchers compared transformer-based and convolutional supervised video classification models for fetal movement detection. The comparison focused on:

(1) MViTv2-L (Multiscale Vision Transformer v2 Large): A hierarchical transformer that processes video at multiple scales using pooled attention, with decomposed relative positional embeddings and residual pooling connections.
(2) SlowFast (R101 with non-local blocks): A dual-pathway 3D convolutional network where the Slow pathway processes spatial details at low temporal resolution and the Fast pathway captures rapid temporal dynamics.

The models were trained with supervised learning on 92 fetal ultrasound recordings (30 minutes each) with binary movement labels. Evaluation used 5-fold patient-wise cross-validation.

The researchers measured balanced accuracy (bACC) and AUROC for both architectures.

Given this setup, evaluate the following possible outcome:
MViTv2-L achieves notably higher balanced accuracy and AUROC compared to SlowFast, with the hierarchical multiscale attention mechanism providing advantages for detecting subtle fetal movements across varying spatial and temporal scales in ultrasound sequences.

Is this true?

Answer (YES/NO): YES